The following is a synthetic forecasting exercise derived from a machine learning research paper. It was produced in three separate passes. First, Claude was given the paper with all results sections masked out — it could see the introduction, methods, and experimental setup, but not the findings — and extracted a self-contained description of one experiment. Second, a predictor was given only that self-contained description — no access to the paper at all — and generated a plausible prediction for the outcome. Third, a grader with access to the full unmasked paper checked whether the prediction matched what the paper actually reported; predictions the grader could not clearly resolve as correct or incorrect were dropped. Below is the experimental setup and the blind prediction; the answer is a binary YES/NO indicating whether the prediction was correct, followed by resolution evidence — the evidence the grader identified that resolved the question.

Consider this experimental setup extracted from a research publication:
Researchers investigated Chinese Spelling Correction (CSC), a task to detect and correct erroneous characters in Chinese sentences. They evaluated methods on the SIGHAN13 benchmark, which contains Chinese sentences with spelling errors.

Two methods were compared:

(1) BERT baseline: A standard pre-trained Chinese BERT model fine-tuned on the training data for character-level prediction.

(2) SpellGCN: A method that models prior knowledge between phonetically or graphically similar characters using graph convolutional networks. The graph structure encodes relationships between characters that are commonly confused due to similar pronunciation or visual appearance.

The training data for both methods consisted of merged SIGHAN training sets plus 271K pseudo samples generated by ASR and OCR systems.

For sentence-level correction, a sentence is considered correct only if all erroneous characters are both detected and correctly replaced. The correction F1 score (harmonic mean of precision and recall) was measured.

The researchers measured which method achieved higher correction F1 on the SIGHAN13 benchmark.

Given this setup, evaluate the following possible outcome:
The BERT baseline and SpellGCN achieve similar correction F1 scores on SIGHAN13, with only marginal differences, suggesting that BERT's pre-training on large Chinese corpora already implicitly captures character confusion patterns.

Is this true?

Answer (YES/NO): NO